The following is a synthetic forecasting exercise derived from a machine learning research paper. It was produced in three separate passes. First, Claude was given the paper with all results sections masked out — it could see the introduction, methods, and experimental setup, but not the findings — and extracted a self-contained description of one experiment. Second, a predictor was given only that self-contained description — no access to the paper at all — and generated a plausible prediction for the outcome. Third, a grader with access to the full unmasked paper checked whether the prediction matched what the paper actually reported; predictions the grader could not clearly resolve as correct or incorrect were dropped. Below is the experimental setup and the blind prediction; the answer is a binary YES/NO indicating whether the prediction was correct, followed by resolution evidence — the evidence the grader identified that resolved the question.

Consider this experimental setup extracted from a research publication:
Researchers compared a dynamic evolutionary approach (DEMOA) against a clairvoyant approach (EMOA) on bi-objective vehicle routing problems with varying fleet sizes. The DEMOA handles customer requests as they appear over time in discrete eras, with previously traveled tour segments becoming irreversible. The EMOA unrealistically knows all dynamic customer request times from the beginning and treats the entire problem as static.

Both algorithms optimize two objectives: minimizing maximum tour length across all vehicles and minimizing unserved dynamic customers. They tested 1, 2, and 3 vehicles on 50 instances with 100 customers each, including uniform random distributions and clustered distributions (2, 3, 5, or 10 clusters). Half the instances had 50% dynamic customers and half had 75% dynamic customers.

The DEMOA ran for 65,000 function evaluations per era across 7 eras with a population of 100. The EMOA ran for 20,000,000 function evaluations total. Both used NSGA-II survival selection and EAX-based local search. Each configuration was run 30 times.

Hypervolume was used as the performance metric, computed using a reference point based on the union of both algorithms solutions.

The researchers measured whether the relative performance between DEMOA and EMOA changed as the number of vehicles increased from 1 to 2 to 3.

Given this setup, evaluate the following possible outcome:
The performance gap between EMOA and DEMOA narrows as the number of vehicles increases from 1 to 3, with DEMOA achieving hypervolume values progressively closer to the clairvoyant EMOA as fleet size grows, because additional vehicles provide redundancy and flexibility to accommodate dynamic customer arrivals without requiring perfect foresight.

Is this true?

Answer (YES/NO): NO